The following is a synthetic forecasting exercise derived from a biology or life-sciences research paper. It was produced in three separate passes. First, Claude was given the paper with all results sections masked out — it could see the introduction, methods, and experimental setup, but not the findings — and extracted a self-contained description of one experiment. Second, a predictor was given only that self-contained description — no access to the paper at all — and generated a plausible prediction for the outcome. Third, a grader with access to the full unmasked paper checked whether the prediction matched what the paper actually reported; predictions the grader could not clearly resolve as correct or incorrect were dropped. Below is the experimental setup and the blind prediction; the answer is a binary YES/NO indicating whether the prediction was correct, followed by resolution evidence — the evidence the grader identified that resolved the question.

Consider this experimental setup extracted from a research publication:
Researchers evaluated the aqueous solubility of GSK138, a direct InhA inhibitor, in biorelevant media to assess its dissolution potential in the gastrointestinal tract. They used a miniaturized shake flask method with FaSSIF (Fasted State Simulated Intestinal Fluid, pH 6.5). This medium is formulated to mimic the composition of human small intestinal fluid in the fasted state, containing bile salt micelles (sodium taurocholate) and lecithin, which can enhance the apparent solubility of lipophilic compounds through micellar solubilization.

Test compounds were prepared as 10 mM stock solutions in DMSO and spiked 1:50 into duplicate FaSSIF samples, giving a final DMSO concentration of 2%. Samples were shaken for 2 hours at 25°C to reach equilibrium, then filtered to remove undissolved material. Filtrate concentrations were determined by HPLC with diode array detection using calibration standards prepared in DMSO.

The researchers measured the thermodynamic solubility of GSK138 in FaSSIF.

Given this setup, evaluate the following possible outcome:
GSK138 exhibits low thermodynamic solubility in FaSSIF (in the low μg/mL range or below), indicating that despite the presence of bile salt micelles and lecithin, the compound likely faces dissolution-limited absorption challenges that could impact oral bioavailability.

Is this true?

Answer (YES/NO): NO